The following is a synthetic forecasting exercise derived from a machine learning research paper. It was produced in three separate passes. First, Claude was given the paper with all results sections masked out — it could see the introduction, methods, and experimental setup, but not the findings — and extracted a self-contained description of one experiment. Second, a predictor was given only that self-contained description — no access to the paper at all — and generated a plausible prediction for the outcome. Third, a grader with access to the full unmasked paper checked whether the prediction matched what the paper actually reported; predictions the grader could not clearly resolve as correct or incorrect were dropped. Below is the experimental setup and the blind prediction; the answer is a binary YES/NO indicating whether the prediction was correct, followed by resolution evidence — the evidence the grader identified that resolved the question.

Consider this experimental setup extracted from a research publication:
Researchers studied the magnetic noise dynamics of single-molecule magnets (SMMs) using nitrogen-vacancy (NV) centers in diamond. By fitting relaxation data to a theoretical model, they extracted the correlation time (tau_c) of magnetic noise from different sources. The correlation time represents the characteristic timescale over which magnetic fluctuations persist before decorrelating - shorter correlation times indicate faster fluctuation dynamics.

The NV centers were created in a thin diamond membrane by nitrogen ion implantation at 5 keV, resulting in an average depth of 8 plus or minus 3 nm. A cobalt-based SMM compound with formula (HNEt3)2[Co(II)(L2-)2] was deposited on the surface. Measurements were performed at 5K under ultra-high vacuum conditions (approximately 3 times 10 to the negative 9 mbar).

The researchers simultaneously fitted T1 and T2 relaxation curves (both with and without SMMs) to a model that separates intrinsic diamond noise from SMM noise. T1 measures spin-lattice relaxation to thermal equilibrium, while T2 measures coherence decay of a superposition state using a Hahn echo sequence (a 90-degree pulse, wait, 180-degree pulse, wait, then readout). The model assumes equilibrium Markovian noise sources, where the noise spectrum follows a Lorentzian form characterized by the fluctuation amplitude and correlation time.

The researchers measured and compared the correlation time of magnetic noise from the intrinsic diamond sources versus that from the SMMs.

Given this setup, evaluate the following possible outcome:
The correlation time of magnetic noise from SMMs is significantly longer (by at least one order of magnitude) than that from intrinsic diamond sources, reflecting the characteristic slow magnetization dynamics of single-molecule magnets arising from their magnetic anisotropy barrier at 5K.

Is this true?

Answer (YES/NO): NO